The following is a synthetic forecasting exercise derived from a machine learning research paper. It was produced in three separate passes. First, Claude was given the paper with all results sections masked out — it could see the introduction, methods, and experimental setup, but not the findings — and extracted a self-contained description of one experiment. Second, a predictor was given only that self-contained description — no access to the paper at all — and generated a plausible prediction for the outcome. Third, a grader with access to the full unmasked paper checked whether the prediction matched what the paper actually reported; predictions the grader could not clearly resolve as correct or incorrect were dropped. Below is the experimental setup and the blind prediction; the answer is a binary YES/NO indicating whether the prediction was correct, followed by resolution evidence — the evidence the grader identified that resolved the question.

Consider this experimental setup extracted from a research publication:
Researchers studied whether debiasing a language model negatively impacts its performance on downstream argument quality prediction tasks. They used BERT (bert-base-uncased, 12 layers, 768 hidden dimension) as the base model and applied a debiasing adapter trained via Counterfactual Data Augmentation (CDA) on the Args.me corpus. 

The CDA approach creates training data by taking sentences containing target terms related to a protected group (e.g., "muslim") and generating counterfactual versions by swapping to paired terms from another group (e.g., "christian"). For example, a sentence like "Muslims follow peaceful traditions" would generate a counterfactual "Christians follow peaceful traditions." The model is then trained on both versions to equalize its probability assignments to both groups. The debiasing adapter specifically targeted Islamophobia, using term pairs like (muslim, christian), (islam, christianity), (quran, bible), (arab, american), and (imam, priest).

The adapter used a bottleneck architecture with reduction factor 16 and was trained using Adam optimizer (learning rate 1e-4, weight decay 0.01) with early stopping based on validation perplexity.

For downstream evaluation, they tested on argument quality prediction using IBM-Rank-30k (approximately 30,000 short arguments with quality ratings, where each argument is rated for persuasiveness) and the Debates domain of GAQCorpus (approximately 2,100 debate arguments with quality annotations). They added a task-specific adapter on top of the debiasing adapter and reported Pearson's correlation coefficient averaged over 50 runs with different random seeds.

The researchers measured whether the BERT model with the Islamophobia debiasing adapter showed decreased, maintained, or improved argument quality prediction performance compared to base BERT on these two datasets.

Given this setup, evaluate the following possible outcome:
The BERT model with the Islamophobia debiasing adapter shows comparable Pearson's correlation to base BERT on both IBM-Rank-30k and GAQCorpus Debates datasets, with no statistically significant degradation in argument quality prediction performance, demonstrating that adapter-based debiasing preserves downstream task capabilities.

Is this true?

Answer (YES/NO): YES